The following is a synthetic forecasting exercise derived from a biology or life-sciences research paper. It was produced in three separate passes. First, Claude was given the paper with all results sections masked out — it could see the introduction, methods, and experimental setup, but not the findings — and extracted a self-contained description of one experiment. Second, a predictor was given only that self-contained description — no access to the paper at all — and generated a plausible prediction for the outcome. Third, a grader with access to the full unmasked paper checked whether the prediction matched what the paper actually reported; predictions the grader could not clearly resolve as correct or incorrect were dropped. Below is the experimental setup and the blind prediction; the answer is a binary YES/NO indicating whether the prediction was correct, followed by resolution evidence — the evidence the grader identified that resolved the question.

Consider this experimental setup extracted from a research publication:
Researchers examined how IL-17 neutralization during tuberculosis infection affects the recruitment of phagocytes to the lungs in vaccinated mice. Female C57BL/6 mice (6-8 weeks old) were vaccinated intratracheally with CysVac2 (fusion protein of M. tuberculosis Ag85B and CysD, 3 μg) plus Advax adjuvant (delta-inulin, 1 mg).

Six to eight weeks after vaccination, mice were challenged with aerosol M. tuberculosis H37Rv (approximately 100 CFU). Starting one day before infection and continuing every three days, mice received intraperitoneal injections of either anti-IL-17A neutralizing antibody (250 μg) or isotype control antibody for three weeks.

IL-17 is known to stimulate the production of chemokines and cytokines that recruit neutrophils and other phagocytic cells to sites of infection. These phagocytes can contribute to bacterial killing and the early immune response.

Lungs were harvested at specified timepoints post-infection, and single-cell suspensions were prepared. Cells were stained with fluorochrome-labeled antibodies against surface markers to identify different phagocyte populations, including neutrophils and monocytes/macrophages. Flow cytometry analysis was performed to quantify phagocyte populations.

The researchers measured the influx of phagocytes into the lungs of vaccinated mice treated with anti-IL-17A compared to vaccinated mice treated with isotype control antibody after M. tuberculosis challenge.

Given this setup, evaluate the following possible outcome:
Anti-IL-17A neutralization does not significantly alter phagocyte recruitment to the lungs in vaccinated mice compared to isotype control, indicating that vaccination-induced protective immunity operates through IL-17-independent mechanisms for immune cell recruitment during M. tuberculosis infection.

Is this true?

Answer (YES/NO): NO